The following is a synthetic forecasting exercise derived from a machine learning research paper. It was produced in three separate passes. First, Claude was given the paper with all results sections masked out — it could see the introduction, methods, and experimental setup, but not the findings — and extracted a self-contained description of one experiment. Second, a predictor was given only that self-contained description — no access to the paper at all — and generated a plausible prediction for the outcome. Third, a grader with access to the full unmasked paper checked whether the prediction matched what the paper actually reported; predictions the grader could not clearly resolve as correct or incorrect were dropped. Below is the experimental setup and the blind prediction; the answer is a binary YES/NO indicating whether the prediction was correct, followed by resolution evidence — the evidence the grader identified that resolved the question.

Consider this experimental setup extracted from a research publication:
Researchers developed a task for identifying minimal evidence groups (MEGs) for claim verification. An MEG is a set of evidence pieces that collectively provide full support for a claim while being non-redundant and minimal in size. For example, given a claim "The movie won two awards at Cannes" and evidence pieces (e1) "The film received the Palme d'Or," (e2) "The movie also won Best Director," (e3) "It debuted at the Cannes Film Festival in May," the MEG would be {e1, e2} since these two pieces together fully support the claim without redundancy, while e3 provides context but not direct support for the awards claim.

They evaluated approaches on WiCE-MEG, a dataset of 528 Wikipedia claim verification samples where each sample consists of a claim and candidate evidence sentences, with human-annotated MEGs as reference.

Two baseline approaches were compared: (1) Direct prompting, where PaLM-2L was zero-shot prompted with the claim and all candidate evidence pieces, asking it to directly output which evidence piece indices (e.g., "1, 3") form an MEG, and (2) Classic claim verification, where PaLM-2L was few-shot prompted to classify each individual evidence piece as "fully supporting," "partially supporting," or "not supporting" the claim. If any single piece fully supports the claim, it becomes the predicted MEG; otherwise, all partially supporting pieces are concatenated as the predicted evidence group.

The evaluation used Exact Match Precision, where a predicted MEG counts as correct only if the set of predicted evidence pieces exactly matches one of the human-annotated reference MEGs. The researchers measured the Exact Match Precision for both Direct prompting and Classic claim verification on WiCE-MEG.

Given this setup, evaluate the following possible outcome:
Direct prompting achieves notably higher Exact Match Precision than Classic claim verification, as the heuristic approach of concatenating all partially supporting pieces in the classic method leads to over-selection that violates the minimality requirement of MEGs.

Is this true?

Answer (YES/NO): NO